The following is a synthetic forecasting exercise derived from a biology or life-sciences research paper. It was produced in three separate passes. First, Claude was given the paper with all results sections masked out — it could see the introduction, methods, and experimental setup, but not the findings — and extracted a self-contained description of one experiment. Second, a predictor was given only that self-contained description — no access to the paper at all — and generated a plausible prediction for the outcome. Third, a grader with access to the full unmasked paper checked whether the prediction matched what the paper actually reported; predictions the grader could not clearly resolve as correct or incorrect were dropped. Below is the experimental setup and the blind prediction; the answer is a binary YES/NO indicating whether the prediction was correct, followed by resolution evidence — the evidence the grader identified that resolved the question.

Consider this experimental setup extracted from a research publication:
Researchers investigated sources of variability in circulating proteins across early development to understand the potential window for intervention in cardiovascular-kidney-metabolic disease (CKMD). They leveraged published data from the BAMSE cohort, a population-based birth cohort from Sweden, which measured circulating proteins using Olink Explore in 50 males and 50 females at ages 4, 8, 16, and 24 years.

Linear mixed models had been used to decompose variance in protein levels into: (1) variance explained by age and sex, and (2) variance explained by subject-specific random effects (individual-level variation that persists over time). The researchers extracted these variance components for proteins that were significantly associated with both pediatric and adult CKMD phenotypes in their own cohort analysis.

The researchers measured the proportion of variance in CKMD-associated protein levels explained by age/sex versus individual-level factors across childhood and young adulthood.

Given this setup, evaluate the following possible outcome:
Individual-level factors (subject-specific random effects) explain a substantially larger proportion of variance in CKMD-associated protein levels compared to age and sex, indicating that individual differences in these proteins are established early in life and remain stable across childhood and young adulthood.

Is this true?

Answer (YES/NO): NO